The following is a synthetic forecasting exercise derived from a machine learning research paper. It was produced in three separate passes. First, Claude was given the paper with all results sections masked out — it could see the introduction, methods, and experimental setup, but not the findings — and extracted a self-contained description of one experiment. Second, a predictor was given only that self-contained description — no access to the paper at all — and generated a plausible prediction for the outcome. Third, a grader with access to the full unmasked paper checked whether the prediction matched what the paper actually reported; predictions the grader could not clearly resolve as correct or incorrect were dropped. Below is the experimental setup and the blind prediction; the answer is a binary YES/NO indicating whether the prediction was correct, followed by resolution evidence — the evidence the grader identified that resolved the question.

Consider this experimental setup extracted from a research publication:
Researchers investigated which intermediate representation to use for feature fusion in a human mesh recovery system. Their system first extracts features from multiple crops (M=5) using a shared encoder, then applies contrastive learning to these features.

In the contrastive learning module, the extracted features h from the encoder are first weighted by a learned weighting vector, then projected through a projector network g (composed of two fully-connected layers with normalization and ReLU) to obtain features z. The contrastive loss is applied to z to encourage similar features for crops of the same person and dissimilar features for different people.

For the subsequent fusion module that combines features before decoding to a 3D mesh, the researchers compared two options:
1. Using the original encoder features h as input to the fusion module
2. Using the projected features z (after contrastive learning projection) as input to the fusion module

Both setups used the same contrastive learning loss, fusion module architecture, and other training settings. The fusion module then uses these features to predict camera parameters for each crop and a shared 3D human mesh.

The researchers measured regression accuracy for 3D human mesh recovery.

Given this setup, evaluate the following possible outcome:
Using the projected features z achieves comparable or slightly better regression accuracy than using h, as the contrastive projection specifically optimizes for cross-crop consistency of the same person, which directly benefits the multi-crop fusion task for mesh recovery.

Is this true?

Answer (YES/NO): NO